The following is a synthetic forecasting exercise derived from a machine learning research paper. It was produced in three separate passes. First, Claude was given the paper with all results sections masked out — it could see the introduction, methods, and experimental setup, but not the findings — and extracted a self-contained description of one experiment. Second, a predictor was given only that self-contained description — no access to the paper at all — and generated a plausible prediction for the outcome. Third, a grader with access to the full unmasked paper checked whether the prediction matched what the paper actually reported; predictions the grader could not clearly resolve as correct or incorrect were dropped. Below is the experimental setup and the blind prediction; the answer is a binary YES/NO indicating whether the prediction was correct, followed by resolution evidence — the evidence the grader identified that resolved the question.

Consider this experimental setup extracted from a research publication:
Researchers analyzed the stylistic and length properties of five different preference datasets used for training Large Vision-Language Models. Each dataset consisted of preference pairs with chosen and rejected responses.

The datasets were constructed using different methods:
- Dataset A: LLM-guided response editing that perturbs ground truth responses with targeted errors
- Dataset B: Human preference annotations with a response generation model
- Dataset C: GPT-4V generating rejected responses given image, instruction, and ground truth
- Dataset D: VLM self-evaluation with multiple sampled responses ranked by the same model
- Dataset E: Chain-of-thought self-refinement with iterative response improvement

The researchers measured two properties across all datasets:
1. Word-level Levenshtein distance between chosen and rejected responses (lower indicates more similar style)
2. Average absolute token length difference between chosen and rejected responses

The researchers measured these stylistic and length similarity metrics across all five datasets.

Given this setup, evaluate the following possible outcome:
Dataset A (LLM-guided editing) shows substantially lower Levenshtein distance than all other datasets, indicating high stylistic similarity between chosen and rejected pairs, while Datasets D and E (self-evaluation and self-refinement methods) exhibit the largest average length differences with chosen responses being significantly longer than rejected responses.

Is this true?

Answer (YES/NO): NO